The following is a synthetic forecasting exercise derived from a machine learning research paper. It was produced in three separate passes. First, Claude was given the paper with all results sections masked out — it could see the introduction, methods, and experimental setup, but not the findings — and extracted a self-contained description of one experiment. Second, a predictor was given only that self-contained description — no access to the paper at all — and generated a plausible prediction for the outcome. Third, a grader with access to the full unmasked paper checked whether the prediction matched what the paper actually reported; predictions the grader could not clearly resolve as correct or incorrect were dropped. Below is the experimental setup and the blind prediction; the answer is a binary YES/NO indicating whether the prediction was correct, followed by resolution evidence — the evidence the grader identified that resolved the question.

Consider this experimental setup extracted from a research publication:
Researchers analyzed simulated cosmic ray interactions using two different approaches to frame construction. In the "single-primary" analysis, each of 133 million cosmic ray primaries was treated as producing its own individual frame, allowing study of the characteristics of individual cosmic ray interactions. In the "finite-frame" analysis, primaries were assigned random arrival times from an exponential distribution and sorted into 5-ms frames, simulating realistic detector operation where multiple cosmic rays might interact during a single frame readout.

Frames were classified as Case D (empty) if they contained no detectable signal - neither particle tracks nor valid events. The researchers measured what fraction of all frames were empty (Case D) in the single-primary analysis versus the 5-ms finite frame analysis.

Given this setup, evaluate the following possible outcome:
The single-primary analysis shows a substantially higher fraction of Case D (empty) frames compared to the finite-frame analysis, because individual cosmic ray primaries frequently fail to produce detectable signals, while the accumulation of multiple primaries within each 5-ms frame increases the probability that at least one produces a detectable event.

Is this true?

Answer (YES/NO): YES